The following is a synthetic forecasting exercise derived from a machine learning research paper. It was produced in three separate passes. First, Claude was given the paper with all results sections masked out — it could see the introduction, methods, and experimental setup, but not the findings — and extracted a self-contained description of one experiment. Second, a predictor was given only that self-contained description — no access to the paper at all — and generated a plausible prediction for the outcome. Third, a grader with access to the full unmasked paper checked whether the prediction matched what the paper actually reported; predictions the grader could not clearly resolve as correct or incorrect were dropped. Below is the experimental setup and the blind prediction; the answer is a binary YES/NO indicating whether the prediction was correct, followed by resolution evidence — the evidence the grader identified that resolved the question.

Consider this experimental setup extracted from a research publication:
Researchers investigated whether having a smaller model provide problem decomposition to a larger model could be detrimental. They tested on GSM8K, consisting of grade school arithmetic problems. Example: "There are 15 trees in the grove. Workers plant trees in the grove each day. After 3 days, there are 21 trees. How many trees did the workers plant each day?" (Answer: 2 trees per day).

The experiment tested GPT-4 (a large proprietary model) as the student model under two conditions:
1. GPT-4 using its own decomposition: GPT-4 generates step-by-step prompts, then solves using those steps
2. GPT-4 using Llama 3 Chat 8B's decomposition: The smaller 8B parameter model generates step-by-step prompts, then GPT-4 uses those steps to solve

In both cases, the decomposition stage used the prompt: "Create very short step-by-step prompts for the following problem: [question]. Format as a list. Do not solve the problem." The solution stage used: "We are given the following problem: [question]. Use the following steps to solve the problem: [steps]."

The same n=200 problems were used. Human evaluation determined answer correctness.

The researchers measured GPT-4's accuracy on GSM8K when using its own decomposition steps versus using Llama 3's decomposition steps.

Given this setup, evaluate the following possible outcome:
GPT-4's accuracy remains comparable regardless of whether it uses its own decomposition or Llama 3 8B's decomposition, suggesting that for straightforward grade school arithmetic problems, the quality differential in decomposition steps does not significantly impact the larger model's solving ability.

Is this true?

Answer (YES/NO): NO